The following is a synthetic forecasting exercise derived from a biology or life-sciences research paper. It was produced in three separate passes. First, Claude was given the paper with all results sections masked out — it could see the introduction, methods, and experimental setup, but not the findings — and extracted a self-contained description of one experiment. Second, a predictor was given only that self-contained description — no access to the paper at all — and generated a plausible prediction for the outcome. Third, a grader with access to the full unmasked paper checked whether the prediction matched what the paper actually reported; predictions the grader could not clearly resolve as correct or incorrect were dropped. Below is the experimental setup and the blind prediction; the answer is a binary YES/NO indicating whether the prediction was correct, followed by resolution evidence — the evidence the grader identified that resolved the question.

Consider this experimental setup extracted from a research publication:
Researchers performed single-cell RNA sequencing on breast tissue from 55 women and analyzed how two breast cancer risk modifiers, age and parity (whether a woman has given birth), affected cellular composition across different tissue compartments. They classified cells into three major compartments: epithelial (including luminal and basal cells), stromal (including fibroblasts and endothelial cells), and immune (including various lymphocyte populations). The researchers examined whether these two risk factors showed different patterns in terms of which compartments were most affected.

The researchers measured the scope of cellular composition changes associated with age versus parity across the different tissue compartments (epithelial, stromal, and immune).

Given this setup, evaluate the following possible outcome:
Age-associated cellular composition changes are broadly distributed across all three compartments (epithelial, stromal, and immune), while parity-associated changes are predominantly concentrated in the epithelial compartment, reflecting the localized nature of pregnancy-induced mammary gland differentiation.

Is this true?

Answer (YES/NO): NO